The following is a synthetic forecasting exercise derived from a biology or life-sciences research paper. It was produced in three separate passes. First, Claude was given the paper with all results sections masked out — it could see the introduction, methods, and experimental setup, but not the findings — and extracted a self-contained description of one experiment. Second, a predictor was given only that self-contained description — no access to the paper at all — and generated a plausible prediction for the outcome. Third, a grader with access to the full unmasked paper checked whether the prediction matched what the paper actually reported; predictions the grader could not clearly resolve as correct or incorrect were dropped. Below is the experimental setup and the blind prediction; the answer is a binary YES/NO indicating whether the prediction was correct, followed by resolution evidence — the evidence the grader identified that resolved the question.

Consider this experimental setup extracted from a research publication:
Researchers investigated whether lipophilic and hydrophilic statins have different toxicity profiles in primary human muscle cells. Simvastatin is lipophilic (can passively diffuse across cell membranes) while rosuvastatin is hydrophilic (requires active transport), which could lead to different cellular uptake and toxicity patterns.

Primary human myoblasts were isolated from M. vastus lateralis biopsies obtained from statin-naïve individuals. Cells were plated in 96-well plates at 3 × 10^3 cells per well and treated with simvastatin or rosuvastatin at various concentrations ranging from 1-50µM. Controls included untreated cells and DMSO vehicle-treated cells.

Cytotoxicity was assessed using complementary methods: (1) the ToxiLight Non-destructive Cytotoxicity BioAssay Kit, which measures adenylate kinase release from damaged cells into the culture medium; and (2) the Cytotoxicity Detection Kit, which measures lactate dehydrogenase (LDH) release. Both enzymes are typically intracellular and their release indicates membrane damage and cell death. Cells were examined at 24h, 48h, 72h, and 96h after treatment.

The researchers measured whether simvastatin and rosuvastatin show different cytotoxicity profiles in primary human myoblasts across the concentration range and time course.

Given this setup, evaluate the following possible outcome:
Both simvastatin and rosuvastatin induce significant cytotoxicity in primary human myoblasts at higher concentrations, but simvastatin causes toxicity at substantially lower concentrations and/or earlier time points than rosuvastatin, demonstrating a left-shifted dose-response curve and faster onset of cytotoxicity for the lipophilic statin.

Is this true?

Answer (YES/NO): NO